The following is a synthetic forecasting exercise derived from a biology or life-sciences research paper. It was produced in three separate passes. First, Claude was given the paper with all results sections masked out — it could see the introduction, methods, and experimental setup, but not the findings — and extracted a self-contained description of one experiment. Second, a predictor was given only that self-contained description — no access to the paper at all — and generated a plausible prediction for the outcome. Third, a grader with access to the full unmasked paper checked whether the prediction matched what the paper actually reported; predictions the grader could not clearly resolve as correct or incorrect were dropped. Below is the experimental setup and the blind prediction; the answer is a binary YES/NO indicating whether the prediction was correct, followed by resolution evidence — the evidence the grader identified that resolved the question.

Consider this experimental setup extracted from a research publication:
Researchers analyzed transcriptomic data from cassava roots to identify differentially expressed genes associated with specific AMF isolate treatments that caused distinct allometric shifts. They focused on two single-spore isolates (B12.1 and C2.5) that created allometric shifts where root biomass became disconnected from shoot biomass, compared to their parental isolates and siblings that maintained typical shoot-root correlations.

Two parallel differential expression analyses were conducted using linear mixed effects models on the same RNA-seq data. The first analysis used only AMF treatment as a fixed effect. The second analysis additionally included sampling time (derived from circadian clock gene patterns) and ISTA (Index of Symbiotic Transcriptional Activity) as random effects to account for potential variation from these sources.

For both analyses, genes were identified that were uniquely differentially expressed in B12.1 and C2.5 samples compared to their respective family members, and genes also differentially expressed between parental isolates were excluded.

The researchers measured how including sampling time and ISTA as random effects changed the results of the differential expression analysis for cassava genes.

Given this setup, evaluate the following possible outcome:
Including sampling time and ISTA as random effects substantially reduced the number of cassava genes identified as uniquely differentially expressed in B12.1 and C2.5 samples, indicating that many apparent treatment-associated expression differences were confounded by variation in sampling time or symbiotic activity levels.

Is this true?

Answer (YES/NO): NO